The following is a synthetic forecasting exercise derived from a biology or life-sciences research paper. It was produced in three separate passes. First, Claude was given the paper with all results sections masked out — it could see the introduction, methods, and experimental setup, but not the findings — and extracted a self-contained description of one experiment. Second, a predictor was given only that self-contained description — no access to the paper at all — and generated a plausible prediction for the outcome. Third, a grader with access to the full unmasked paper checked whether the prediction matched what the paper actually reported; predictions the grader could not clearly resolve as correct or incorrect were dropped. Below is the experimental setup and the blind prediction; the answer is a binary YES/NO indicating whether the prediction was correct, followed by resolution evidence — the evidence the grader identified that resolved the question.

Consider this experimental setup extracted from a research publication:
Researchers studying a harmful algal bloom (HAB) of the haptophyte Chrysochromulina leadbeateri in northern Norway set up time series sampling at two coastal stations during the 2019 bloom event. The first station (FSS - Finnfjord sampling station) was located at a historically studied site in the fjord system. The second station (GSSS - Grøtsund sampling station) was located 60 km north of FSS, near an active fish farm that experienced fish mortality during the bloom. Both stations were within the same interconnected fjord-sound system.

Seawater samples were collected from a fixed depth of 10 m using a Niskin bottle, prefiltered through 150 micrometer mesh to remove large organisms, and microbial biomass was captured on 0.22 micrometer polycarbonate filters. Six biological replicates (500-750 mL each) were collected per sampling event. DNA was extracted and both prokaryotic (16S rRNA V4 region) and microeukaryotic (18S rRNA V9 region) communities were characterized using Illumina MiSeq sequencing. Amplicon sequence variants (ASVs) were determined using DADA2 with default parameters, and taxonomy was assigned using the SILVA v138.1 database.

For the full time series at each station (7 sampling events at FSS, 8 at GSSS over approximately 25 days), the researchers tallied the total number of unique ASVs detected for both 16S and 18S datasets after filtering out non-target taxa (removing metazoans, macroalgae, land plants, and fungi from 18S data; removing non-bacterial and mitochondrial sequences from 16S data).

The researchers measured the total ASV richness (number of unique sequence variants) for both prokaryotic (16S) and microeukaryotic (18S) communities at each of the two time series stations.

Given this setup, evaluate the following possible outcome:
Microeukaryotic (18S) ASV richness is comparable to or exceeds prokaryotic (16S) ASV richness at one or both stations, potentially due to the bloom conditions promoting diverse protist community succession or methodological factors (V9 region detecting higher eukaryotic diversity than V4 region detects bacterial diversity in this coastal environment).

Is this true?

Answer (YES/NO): YES